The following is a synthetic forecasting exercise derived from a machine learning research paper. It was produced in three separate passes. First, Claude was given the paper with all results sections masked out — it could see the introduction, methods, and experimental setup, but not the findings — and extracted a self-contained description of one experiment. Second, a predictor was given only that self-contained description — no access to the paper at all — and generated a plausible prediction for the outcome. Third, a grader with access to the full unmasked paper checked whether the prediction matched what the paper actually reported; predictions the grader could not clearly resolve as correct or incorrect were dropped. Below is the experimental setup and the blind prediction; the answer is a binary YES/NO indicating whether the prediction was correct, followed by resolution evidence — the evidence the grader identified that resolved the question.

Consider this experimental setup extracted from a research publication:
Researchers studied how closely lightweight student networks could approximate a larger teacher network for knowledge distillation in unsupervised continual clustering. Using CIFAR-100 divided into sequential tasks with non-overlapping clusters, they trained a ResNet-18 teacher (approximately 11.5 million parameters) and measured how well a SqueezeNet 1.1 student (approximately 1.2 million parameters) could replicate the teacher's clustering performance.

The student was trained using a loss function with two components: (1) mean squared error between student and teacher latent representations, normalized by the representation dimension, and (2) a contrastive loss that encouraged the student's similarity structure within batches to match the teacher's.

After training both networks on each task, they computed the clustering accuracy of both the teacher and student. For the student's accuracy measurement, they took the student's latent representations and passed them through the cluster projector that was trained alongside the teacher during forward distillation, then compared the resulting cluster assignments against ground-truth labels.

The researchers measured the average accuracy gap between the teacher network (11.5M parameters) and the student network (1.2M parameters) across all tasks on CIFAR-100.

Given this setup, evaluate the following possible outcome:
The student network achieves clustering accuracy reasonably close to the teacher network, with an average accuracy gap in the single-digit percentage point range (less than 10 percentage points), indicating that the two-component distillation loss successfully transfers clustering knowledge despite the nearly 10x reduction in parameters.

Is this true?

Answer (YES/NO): YES